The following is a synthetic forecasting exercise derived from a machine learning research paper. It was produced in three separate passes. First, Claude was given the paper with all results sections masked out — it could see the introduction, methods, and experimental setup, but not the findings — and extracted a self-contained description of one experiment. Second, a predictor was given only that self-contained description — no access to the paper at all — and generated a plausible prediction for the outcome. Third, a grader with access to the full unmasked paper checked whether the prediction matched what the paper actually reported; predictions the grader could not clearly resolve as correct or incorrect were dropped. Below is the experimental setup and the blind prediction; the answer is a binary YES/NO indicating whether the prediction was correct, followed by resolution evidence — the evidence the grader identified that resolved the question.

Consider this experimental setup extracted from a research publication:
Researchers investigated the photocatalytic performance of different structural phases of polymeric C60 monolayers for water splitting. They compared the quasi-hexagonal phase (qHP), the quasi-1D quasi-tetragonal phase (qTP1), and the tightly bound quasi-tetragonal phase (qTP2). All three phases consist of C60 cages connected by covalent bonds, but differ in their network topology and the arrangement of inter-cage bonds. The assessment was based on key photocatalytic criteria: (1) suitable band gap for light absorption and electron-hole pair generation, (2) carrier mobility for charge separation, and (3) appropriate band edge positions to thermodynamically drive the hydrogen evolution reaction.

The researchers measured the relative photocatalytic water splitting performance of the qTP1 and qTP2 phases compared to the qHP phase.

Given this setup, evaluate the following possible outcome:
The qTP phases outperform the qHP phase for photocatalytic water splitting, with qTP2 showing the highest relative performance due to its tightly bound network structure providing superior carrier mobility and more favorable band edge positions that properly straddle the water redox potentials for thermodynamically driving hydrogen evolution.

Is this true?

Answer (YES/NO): NO